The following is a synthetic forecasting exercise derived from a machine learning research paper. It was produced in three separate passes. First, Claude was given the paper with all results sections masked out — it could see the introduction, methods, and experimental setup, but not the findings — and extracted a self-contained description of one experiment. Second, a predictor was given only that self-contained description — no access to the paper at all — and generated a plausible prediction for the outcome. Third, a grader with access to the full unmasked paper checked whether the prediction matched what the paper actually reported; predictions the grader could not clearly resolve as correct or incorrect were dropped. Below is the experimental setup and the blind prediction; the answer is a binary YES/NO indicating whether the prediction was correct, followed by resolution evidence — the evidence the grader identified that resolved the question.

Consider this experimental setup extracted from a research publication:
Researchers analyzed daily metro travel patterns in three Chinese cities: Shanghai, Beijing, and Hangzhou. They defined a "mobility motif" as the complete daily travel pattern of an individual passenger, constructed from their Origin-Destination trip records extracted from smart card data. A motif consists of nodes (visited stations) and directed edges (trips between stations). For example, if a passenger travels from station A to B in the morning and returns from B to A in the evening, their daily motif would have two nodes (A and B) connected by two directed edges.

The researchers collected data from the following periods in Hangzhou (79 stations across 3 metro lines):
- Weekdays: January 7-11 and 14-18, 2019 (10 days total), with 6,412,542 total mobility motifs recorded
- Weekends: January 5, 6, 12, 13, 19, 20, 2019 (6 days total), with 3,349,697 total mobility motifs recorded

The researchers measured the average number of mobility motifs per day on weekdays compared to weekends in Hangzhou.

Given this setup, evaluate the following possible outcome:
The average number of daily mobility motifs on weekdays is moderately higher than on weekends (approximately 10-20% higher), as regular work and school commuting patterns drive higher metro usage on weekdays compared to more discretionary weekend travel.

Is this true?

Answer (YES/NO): YES